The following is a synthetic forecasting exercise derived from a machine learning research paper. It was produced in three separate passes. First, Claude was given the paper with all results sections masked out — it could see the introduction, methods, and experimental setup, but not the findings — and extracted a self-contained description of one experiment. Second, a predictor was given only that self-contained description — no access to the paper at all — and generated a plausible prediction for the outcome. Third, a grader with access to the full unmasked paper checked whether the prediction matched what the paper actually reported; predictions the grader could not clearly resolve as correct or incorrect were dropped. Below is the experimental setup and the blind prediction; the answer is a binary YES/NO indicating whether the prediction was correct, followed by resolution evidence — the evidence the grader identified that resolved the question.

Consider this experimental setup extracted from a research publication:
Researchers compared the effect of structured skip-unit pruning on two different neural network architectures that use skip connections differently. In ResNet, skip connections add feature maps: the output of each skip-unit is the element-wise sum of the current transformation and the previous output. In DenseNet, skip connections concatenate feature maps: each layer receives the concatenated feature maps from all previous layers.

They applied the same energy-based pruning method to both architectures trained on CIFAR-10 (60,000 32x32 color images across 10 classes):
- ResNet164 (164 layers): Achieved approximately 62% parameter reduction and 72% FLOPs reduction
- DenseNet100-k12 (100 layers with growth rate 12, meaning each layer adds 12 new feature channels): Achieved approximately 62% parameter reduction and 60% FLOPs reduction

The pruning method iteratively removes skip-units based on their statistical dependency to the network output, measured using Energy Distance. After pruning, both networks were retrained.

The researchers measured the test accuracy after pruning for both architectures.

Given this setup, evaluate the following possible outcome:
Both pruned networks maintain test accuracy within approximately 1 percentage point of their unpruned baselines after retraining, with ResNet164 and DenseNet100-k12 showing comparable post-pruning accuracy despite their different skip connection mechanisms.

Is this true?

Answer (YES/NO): YES